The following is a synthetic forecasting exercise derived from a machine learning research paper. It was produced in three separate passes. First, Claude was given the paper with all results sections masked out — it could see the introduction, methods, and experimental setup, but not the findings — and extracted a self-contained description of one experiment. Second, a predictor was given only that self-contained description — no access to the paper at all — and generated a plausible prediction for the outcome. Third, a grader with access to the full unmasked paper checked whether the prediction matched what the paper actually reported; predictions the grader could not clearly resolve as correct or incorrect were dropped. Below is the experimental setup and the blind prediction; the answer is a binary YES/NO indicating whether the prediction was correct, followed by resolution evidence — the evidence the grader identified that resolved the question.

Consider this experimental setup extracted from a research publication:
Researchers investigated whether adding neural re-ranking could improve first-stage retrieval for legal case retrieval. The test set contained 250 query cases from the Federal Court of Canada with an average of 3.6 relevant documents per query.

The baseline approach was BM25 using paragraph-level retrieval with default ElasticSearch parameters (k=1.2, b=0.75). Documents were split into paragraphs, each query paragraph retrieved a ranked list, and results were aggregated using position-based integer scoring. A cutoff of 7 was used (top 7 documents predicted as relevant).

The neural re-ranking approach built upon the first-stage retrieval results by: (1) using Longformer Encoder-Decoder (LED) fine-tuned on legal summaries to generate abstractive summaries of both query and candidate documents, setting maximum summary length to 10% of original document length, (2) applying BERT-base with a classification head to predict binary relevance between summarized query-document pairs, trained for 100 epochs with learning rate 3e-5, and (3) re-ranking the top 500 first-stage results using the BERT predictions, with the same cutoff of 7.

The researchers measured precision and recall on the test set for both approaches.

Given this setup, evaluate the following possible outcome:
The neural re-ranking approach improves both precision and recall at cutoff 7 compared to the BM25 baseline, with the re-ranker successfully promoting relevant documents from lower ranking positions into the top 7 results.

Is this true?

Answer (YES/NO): NO